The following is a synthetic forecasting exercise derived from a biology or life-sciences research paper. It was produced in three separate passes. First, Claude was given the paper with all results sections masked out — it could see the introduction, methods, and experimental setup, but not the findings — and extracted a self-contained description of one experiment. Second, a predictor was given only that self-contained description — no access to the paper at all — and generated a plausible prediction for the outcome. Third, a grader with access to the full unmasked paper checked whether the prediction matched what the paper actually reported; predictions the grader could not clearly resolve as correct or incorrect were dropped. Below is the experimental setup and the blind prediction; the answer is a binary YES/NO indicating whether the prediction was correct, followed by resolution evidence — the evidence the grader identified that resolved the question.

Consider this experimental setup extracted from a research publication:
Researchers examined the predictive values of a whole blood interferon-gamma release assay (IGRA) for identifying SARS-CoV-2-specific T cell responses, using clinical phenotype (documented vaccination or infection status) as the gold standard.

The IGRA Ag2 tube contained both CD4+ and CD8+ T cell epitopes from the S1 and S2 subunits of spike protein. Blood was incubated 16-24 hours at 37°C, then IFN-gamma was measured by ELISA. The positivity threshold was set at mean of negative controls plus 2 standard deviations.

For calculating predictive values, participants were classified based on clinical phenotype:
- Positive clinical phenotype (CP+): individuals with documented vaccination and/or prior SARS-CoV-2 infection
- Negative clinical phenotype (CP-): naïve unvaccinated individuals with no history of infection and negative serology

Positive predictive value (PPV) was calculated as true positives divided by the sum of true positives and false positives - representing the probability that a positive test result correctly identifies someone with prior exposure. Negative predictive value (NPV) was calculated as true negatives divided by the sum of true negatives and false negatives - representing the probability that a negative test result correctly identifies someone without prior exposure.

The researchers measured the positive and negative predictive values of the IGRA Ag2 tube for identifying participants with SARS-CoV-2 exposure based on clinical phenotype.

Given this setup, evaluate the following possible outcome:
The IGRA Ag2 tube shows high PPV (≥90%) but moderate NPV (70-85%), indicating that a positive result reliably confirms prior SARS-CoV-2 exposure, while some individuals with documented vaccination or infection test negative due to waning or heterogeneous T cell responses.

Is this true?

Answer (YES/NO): NO